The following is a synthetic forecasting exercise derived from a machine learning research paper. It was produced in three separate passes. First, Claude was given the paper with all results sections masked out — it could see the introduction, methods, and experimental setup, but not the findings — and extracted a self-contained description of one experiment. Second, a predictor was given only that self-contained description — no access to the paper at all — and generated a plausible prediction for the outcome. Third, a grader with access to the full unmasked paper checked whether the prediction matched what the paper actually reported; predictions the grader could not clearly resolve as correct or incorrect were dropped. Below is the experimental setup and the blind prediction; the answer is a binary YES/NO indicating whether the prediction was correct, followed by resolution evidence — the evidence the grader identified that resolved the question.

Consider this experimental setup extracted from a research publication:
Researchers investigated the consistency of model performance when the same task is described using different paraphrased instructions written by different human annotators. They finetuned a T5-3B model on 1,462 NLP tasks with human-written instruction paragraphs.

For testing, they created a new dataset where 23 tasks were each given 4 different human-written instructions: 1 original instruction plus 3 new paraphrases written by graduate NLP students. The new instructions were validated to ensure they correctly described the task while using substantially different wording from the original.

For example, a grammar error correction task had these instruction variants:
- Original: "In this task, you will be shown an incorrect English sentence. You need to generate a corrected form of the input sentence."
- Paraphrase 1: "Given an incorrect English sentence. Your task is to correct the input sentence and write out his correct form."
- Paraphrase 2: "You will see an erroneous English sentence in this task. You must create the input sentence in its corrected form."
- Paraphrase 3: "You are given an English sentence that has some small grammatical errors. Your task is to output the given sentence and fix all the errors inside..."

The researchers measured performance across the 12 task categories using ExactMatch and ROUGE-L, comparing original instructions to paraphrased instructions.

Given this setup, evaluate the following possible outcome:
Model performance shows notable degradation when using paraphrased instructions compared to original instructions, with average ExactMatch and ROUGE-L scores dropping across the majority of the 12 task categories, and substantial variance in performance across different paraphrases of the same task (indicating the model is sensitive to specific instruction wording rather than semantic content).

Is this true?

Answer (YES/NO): NO